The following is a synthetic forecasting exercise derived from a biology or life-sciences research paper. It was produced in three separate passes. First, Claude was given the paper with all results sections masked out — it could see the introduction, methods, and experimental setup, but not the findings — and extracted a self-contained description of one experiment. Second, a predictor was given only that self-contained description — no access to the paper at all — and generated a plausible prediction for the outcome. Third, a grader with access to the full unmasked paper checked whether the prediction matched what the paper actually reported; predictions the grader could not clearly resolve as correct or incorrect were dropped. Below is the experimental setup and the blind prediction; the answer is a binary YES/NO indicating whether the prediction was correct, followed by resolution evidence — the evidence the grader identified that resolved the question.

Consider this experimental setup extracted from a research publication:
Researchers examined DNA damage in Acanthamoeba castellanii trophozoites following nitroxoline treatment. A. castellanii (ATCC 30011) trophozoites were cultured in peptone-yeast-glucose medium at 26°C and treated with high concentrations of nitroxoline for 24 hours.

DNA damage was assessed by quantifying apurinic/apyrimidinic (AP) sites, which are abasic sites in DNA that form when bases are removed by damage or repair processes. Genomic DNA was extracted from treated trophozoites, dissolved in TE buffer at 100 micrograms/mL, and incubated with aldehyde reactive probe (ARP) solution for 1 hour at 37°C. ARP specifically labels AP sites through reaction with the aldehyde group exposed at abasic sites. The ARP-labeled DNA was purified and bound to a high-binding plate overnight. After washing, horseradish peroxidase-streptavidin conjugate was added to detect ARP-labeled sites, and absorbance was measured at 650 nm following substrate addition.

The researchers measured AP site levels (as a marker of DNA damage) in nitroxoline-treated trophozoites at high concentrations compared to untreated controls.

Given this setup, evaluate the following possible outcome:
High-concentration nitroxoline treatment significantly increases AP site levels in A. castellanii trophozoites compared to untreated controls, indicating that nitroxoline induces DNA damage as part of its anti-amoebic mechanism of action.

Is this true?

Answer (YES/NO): YES